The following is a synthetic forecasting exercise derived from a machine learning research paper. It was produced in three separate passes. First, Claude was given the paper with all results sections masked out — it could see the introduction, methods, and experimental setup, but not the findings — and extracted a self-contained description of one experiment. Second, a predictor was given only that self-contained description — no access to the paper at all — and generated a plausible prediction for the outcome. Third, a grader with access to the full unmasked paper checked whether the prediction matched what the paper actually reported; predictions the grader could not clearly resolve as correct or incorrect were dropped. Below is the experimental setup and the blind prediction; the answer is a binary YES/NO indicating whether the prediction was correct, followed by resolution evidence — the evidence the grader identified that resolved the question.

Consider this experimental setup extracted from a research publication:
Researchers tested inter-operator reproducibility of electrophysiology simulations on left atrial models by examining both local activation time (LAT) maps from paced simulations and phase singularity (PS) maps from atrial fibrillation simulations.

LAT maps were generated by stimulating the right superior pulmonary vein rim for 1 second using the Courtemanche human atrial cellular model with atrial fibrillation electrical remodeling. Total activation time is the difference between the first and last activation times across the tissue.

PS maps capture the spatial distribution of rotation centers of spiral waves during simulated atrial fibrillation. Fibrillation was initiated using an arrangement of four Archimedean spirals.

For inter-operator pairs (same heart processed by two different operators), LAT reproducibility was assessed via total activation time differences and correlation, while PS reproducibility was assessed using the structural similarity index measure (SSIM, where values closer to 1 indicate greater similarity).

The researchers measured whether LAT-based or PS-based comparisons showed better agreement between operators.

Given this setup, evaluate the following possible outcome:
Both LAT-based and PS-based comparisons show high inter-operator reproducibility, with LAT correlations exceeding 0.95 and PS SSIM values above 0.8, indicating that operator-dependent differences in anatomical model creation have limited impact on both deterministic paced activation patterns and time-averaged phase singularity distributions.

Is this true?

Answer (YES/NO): NO